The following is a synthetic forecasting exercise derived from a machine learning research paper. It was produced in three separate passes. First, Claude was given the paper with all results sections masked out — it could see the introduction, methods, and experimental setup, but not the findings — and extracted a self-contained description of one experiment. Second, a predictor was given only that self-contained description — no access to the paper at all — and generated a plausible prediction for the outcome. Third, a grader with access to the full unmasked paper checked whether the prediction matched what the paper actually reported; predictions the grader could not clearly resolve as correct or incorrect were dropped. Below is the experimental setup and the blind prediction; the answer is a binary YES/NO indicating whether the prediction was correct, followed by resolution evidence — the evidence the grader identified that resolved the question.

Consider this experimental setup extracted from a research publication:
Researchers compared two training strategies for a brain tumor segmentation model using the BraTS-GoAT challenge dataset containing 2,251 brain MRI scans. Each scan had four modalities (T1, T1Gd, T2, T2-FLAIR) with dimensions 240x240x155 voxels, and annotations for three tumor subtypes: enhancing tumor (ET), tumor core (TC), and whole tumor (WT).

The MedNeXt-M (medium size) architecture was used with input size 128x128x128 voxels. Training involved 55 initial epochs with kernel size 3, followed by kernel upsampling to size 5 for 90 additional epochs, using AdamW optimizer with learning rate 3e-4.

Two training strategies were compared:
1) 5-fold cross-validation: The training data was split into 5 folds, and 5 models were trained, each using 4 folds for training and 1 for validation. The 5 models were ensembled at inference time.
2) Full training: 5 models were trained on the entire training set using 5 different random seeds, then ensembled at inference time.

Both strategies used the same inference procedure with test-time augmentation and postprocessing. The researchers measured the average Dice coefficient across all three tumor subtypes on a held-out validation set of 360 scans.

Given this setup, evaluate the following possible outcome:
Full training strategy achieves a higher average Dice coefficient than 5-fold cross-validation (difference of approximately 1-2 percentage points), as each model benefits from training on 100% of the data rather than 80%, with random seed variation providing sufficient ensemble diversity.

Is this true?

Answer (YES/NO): NO